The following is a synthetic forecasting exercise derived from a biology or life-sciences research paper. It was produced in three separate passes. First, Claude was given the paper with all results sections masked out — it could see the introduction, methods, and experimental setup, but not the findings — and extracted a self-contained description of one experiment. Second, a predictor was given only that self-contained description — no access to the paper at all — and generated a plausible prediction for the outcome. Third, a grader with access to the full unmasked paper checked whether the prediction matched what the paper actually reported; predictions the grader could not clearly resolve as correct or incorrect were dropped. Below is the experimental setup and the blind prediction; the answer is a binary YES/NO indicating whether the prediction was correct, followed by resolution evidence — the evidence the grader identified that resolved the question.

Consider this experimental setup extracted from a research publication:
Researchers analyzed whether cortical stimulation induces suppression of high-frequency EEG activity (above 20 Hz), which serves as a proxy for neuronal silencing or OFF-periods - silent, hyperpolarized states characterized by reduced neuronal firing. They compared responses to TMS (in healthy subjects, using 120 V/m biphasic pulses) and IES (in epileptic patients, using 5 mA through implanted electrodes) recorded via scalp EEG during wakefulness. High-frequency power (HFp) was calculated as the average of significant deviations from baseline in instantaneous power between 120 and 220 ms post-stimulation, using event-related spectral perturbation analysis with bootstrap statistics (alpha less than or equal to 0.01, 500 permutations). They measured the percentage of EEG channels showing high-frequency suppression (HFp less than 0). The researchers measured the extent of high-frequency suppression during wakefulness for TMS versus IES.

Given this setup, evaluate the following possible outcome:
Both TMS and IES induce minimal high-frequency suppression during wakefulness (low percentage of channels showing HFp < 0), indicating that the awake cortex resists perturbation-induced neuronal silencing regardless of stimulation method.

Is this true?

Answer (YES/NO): NO